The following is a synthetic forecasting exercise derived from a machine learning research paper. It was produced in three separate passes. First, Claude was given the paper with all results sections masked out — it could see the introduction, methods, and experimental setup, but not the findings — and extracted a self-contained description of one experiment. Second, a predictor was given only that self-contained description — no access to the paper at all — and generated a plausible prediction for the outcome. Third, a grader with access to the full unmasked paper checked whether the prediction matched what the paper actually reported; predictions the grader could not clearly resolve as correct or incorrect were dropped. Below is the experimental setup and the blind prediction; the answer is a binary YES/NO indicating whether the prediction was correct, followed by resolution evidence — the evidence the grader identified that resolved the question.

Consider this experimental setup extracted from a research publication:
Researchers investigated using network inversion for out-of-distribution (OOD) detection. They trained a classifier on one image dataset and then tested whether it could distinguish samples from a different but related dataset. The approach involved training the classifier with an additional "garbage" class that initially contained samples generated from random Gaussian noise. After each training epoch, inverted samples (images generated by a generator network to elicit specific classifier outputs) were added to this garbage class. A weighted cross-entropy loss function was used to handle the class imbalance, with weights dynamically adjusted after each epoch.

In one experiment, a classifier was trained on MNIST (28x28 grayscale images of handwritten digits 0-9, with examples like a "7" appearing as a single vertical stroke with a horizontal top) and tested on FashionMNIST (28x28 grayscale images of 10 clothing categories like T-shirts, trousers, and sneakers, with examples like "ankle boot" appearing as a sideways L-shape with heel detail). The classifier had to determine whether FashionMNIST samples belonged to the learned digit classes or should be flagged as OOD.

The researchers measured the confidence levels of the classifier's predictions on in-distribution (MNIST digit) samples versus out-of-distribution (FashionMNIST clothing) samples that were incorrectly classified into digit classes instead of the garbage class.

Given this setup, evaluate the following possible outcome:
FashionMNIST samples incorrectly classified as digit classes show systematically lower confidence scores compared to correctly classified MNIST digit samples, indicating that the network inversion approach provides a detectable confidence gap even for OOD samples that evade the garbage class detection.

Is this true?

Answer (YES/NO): YES